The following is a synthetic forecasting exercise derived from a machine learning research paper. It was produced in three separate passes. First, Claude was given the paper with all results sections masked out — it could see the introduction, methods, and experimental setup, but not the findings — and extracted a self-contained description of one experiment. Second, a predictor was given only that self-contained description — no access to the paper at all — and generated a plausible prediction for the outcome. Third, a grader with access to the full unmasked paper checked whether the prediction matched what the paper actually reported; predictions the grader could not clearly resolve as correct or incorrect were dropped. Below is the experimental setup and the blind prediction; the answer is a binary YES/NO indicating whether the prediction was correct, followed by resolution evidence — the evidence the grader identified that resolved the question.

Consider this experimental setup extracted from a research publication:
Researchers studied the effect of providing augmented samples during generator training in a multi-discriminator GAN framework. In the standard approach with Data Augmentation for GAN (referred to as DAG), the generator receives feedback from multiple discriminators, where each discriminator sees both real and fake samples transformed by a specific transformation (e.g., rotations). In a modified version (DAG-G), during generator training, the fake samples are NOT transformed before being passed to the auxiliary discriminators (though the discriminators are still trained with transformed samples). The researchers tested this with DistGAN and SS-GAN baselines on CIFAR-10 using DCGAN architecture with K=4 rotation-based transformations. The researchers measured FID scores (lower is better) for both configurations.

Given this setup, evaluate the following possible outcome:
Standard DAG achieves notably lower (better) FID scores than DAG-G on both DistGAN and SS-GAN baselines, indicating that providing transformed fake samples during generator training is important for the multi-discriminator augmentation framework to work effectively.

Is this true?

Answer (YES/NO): YES